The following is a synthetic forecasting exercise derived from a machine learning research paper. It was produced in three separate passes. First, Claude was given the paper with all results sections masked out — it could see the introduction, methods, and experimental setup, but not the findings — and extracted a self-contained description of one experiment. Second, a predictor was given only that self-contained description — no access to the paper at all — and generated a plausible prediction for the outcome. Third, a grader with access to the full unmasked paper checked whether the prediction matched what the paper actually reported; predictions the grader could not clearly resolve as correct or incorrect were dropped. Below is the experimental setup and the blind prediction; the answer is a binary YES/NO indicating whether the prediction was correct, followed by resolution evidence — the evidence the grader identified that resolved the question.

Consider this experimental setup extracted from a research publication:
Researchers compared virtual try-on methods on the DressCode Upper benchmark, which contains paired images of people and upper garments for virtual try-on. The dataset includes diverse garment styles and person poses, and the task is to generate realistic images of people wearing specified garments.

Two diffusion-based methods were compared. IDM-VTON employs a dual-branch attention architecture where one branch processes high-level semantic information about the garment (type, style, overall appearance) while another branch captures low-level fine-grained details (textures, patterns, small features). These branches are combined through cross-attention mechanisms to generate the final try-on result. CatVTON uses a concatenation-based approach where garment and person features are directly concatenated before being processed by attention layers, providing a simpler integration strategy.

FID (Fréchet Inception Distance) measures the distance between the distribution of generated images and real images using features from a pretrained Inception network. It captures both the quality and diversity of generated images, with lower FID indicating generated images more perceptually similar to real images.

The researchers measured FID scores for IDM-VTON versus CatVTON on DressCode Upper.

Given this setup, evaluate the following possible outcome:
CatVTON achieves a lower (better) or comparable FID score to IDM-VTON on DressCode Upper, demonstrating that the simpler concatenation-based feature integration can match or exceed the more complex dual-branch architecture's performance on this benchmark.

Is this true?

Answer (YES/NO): NO